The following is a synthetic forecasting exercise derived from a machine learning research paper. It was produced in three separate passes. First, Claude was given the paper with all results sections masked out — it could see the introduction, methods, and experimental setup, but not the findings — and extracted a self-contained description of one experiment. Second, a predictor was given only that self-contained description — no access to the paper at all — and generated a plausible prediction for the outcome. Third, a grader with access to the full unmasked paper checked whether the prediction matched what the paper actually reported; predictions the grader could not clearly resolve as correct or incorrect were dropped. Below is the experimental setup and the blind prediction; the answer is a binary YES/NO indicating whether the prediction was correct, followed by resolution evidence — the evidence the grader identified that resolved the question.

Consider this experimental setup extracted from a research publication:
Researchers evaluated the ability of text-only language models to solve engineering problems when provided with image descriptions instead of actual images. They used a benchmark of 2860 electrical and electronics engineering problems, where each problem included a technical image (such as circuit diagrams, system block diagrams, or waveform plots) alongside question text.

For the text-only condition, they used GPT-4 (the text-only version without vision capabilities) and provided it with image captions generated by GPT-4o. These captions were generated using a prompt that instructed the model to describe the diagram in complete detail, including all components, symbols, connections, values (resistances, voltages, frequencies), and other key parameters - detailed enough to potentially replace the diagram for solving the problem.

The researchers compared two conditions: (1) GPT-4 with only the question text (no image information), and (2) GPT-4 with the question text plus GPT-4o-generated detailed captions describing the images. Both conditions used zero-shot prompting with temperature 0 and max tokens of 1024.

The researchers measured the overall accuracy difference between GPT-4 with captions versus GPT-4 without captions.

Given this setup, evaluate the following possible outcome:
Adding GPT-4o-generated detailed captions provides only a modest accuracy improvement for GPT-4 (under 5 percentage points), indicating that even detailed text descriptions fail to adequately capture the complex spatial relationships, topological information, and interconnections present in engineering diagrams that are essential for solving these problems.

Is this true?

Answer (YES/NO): YES